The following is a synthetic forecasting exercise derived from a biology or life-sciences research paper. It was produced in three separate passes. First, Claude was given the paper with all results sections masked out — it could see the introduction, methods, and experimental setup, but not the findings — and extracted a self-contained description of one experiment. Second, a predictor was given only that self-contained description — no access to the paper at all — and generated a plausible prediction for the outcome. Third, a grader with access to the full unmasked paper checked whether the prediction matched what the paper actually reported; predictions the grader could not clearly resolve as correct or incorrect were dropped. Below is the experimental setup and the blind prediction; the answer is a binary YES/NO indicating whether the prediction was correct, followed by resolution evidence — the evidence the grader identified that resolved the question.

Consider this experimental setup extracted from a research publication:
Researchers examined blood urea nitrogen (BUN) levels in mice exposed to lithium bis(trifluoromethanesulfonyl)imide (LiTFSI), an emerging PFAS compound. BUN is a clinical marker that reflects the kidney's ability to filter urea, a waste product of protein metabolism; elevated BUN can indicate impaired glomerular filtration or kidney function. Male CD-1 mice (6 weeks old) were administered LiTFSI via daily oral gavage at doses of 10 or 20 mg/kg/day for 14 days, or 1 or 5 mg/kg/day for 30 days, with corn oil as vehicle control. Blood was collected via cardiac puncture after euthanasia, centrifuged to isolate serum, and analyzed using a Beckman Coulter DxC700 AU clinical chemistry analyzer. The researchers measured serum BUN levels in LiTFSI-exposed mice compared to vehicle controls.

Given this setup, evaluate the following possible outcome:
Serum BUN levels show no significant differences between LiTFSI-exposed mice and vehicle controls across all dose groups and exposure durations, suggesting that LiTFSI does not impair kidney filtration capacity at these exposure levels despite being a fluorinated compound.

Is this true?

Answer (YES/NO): YES